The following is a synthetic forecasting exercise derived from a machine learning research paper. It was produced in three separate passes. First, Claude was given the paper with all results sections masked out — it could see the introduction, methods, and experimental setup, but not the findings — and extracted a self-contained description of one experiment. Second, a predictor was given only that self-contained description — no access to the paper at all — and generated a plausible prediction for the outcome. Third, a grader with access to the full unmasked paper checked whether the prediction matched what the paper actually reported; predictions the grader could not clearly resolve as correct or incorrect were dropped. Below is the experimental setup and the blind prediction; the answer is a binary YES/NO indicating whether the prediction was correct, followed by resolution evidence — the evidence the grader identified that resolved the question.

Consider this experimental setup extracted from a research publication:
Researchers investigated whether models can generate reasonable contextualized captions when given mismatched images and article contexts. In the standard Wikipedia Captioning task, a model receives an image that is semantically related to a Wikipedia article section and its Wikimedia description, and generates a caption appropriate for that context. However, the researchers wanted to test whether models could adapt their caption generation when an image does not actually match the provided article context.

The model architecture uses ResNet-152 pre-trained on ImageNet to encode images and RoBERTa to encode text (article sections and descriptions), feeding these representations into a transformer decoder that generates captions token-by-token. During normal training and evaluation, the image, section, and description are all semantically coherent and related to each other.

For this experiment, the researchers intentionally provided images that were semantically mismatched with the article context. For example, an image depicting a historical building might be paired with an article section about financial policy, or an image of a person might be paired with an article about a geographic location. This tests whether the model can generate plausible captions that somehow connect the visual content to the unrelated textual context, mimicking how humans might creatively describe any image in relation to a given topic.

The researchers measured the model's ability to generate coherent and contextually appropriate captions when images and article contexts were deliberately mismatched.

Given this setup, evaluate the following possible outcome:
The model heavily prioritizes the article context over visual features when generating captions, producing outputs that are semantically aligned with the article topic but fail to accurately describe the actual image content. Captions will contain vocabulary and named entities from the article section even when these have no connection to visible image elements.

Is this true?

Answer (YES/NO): YES